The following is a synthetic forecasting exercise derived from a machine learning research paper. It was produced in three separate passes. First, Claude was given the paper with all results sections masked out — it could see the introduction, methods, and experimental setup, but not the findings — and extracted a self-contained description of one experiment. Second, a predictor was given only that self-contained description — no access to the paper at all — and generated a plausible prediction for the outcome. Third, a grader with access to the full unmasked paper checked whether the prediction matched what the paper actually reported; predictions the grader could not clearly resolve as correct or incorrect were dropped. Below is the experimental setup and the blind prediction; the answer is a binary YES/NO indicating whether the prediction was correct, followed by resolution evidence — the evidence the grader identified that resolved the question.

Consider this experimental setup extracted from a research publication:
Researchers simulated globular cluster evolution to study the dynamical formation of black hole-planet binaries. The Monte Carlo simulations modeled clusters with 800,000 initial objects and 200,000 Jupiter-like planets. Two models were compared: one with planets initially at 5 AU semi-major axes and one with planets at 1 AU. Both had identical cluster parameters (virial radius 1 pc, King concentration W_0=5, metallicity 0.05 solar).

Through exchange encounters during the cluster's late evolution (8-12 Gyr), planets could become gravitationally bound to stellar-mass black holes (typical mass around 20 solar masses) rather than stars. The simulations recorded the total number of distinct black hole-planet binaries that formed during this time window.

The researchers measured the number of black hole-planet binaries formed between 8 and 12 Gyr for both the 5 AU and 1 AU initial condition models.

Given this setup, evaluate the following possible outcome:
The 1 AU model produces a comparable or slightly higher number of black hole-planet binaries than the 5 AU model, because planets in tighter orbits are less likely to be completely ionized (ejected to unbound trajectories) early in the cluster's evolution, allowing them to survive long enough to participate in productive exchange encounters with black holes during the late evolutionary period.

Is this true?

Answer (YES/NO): NO